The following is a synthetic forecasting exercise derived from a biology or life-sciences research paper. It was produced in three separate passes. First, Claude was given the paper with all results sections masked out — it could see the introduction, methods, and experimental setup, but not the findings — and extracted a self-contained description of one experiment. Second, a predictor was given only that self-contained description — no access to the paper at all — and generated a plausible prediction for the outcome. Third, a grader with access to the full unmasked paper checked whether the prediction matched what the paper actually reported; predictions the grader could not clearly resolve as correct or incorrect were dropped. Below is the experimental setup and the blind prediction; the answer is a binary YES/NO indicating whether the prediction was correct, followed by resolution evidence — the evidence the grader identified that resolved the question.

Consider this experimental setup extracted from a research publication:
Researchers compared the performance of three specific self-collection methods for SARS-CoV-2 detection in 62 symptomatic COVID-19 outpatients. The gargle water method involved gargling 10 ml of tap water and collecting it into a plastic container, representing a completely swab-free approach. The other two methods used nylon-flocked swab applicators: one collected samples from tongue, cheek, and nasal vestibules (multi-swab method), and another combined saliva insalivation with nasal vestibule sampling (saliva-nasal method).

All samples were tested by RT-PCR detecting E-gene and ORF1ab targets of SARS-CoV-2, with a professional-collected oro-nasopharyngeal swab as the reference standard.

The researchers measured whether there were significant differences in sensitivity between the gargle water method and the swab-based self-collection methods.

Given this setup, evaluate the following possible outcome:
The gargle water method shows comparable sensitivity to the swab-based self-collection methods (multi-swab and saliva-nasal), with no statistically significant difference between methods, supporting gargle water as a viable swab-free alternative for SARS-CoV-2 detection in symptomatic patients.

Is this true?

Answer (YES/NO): NO